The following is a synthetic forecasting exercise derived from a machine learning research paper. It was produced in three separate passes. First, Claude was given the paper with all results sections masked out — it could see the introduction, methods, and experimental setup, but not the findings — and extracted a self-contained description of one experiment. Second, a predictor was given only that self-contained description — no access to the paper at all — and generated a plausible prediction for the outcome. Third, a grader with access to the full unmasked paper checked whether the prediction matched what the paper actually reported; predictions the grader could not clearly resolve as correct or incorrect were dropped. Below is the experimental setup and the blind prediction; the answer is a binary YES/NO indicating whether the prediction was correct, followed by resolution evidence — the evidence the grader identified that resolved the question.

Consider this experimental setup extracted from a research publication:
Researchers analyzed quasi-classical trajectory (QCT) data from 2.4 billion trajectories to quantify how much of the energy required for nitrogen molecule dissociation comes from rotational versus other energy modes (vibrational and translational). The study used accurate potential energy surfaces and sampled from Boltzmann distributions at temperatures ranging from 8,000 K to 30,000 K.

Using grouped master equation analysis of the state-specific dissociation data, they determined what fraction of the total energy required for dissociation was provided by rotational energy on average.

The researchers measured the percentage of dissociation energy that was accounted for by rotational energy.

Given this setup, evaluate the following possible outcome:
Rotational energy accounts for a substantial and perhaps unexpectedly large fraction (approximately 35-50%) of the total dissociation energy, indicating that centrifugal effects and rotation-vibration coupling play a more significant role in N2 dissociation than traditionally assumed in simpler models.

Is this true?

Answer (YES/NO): YES